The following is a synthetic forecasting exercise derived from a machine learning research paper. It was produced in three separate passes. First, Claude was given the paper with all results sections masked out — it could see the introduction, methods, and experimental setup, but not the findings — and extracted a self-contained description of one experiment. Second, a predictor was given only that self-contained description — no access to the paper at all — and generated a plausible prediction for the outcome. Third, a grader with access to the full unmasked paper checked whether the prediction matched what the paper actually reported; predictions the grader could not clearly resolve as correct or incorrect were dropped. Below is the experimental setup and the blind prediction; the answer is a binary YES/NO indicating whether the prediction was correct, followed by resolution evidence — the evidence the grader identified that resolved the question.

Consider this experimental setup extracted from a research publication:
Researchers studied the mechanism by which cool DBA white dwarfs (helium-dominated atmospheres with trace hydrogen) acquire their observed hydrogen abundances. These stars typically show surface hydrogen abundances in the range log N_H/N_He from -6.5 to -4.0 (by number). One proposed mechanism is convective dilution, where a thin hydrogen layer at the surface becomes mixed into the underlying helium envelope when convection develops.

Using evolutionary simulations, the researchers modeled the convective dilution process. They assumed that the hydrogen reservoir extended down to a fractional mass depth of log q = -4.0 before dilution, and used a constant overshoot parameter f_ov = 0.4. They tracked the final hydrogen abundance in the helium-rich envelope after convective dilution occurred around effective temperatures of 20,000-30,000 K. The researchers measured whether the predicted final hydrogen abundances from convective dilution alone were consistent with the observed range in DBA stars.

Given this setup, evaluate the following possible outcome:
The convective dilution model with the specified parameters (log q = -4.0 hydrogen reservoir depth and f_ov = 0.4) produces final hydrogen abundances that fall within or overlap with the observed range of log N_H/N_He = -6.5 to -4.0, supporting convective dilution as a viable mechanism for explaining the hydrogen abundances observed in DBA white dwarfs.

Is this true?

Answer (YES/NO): YES